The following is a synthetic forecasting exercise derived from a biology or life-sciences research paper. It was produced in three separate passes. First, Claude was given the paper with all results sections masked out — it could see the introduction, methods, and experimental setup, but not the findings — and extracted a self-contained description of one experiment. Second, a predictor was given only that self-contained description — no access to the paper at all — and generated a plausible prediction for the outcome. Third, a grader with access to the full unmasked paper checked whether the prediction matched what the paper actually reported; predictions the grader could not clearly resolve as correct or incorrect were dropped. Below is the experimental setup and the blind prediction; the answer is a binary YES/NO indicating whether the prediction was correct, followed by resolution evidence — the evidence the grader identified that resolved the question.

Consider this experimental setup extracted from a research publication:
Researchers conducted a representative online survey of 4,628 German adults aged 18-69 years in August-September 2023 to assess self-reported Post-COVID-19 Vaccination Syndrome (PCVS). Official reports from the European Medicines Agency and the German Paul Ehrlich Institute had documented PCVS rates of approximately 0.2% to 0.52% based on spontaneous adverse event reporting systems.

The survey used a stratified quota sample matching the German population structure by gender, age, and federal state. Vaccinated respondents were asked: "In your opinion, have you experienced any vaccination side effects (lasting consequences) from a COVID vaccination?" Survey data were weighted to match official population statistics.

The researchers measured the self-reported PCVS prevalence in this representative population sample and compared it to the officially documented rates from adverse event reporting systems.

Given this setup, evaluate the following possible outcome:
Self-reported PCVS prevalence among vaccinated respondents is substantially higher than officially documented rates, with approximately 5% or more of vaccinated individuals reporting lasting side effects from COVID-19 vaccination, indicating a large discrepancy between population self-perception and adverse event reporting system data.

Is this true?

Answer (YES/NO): YES